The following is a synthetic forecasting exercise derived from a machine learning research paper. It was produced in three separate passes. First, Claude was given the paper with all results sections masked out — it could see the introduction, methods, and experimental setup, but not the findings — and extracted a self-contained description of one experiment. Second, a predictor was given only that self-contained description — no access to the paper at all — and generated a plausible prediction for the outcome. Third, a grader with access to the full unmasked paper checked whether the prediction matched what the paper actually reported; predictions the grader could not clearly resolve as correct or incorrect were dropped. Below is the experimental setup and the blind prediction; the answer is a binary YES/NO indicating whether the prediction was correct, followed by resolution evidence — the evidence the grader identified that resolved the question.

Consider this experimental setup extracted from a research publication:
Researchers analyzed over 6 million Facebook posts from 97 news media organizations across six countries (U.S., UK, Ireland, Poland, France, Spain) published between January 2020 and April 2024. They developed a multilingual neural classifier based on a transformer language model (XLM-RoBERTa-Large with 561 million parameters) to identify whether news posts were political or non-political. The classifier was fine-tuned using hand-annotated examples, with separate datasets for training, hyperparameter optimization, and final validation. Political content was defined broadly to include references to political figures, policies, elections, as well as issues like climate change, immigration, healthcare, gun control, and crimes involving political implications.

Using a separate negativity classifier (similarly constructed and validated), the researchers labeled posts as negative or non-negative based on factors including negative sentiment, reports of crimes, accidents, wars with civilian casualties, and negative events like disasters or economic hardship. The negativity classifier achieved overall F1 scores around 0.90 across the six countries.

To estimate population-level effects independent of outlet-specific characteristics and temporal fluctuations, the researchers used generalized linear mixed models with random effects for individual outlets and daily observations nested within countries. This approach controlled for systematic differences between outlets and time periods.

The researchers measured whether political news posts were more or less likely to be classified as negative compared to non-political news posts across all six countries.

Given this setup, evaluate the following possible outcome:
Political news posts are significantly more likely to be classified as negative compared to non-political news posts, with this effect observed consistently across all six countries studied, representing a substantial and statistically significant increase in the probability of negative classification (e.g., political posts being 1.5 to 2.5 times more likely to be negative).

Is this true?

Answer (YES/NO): NO